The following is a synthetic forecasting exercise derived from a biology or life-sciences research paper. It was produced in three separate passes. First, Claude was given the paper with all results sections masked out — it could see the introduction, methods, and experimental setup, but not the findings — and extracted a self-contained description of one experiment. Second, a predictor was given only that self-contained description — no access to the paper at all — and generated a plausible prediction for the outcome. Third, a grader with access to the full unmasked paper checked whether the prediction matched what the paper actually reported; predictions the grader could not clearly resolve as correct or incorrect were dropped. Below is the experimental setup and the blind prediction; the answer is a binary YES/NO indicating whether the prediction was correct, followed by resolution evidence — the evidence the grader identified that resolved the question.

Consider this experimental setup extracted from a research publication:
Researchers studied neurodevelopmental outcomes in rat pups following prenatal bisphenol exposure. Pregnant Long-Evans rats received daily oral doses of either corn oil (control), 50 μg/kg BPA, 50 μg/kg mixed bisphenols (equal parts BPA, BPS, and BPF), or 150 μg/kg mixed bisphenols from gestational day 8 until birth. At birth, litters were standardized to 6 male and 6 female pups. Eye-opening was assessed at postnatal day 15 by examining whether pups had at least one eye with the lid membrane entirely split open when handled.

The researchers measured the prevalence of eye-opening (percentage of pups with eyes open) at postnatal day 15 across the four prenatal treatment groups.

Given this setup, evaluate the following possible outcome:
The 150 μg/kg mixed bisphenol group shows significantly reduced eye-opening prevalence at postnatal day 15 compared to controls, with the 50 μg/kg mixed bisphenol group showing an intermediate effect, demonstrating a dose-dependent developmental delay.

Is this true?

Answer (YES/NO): NO